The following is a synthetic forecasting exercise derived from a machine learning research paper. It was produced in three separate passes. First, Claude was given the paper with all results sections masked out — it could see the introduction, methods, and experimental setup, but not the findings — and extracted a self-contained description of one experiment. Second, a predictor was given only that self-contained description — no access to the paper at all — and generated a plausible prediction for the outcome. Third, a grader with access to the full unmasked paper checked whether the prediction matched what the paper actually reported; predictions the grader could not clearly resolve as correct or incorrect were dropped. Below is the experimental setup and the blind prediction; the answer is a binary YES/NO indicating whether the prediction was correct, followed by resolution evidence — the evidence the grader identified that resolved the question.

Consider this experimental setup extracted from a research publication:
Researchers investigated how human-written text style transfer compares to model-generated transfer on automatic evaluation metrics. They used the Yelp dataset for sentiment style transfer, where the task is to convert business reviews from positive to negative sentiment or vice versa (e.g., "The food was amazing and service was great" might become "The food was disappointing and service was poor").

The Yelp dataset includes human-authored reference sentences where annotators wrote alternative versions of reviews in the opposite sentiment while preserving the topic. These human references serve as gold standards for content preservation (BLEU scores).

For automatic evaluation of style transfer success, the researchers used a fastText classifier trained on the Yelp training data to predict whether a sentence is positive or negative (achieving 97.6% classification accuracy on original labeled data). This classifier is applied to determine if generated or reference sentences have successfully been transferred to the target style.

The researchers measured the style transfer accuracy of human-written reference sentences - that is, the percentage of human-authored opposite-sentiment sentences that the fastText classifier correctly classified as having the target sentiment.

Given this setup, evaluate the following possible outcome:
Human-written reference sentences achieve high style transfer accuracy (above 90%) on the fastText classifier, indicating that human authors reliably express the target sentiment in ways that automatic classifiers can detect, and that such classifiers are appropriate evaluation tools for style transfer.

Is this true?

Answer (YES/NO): NO